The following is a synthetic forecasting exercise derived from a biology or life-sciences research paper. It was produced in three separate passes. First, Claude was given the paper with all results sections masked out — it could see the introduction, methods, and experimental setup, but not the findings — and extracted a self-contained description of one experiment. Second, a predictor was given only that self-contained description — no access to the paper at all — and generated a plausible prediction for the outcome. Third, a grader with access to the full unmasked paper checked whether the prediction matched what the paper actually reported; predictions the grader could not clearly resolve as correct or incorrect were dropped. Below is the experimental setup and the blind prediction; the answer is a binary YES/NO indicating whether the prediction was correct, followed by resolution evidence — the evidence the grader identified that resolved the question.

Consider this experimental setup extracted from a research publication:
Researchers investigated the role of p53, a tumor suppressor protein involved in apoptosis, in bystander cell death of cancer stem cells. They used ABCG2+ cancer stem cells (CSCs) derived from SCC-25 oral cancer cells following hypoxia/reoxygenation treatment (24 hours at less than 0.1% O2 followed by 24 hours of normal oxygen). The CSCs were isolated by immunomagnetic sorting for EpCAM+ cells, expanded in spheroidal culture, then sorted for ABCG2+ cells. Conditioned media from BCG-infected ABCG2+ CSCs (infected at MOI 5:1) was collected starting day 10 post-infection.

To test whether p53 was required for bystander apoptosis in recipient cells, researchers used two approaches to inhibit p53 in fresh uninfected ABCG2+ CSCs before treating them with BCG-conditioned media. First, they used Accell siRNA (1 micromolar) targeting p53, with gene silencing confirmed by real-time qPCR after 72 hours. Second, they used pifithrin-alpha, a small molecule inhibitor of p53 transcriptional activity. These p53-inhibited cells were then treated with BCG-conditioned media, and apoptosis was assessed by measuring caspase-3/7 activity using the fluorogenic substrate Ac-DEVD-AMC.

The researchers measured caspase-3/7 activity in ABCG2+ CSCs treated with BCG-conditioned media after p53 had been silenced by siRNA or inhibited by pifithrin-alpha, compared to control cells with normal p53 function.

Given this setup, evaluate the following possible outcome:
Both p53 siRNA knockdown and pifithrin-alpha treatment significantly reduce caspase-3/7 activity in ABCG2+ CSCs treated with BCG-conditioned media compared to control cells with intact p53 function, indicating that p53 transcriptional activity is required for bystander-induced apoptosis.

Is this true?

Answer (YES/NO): YES